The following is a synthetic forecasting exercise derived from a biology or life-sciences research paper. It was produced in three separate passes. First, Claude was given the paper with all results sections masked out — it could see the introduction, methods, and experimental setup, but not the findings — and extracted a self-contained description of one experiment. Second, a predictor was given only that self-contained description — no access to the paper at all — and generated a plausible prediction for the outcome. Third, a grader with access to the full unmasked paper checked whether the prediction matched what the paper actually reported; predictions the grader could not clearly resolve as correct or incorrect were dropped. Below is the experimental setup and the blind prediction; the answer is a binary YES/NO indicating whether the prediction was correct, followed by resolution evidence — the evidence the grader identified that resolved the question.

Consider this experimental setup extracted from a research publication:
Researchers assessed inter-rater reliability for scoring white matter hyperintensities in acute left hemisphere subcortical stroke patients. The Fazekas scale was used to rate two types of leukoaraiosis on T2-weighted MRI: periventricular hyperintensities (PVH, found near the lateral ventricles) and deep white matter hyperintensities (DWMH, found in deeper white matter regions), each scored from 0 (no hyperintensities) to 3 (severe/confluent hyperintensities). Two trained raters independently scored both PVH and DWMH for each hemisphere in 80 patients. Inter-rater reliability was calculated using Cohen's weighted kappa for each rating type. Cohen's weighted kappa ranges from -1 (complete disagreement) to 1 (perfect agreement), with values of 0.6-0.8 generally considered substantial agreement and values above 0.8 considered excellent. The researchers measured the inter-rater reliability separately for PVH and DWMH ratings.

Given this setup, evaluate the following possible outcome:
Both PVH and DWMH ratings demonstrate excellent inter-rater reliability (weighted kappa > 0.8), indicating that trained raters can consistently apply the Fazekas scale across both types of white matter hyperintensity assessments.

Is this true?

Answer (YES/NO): NO